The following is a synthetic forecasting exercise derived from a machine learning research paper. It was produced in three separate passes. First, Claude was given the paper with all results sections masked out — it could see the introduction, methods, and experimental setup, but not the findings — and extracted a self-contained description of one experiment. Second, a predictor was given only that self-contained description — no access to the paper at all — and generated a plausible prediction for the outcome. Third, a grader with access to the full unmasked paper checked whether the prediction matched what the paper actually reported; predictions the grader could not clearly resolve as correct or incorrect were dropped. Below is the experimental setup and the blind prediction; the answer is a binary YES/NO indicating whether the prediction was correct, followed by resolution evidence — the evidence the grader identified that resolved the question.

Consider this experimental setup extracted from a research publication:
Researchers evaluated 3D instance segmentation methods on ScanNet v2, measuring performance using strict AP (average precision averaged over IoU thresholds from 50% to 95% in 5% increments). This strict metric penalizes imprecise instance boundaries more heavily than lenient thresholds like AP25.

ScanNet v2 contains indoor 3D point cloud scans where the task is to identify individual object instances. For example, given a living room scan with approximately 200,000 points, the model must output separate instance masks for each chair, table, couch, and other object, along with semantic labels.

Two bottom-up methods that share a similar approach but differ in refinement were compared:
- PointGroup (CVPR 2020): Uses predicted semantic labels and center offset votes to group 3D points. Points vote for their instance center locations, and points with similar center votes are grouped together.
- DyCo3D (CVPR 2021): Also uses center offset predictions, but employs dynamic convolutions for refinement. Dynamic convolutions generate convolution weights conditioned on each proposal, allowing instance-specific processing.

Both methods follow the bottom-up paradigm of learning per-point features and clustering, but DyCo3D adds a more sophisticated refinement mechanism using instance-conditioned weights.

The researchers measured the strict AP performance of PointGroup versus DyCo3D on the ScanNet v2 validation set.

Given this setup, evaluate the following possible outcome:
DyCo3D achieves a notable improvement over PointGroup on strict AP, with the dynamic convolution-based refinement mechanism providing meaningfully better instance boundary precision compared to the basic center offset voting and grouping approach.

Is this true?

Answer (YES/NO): NO